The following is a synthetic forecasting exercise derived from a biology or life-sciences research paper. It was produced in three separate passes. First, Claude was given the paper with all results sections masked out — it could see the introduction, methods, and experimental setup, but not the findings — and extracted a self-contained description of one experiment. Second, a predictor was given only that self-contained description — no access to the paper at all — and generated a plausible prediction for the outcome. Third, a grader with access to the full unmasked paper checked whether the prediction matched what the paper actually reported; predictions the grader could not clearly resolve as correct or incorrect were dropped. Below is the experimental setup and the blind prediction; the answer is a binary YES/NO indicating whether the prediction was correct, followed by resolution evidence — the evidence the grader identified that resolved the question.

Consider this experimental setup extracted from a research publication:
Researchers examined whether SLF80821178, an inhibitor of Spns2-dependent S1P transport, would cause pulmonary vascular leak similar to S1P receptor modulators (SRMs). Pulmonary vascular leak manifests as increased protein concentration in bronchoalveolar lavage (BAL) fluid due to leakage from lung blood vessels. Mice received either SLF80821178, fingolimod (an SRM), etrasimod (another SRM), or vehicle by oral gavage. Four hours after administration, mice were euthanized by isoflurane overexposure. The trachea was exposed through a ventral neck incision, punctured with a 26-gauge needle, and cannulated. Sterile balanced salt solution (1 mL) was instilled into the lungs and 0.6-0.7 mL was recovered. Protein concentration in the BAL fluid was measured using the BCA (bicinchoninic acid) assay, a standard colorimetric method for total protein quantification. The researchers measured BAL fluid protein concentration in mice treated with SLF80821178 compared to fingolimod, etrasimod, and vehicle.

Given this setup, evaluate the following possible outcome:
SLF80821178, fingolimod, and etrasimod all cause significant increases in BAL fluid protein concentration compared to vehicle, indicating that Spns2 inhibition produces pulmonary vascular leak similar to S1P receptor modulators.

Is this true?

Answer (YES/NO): NO